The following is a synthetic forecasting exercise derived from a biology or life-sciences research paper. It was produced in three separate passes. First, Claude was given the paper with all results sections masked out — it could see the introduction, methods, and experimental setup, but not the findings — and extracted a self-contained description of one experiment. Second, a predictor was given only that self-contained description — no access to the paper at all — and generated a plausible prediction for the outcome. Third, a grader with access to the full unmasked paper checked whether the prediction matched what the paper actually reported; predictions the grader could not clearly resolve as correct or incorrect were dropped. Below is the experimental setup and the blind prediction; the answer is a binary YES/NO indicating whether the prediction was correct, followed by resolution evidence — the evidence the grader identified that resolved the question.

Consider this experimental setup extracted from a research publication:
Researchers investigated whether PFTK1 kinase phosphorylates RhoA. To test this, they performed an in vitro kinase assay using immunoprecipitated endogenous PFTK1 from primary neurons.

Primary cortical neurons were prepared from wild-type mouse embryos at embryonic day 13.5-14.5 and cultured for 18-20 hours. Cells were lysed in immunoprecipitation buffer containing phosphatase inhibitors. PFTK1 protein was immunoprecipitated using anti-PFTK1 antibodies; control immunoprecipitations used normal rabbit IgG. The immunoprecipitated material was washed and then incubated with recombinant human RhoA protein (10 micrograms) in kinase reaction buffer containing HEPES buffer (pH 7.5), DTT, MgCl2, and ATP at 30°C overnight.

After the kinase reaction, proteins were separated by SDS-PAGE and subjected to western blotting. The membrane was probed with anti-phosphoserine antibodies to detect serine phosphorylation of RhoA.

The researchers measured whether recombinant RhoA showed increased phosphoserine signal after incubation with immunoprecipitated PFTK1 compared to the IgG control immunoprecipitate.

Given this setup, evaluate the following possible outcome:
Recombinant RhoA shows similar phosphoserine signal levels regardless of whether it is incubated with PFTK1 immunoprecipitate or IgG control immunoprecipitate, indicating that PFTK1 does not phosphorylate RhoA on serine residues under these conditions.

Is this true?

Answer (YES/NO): NO